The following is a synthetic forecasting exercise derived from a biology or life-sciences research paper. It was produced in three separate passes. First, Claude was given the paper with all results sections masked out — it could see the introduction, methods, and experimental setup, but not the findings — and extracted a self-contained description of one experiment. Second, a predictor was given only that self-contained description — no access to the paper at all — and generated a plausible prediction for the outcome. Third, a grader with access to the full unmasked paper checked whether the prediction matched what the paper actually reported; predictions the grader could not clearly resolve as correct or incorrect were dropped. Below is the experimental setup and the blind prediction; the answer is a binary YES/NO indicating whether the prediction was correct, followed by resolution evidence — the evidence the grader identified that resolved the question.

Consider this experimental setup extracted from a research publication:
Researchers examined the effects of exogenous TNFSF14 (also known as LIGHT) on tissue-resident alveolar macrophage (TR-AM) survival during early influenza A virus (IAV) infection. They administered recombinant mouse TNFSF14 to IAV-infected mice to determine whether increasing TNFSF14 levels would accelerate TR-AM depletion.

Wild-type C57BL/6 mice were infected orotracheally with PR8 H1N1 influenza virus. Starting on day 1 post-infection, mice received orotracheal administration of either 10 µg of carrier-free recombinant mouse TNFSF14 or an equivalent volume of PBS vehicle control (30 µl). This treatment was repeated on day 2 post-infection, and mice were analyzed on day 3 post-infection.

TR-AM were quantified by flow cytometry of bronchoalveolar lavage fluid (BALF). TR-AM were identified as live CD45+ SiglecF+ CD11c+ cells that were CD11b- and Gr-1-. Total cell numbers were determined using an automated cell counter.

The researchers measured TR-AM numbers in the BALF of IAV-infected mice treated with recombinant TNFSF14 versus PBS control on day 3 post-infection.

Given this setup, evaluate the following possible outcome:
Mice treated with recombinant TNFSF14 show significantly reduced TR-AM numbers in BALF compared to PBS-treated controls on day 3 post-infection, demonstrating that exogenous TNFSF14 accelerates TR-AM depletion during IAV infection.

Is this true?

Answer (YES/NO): YES